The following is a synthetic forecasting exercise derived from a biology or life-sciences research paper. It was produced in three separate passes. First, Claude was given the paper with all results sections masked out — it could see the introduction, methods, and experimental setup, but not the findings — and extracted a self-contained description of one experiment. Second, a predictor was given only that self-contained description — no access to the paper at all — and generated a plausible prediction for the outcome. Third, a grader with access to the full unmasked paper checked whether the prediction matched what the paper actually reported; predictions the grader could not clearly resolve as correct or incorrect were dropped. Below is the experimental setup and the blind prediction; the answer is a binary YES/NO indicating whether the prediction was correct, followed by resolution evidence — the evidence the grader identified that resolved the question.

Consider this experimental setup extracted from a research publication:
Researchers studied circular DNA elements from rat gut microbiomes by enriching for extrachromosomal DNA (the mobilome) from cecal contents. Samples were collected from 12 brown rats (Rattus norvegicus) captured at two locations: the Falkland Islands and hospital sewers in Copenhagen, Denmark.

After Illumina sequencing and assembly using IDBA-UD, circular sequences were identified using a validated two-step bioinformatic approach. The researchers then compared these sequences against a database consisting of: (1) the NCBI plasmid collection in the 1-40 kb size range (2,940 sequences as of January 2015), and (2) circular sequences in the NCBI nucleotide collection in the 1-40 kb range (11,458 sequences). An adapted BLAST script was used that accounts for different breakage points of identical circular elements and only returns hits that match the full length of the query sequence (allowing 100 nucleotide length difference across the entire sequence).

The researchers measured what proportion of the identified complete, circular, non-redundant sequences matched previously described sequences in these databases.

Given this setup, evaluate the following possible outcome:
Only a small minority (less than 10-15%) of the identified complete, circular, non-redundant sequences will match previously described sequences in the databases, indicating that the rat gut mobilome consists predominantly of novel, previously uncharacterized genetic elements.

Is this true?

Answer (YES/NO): YES